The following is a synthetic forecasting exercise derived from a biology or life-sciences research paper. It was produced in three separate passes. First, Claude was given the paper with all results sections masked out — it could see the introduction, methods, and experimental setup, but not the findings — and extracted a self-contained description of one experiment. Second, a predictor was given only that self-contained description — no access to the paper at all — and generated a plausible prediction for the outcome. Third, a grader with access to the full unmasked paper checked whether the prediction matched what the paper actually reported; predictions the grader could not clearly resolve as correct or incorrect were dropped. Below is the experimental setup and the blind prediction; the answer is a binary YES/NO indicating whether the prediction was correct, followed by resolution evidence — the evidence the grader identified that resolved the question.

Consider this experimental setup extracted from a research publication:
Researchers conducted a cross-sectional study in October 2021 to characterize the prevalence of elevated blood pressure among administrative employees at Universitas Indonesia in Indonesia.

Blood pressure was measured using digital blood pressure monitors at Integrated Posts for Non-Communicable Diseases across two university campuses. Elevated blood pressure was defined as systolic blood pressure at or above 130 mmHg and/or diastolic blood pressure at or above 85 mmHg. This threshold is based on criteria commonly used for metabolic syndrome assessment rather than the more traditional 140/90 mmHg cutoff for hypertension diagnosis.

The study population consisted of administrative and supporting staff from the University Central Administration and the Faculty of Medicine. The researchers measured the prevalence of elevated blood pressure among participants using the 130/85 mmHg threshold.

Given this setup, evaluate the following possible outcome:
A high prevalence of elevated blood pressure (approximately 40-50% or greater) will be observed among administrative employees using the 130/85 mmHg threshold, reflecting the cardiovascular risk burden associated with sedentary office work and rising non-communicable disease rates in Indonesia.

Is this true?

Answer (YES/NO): YES